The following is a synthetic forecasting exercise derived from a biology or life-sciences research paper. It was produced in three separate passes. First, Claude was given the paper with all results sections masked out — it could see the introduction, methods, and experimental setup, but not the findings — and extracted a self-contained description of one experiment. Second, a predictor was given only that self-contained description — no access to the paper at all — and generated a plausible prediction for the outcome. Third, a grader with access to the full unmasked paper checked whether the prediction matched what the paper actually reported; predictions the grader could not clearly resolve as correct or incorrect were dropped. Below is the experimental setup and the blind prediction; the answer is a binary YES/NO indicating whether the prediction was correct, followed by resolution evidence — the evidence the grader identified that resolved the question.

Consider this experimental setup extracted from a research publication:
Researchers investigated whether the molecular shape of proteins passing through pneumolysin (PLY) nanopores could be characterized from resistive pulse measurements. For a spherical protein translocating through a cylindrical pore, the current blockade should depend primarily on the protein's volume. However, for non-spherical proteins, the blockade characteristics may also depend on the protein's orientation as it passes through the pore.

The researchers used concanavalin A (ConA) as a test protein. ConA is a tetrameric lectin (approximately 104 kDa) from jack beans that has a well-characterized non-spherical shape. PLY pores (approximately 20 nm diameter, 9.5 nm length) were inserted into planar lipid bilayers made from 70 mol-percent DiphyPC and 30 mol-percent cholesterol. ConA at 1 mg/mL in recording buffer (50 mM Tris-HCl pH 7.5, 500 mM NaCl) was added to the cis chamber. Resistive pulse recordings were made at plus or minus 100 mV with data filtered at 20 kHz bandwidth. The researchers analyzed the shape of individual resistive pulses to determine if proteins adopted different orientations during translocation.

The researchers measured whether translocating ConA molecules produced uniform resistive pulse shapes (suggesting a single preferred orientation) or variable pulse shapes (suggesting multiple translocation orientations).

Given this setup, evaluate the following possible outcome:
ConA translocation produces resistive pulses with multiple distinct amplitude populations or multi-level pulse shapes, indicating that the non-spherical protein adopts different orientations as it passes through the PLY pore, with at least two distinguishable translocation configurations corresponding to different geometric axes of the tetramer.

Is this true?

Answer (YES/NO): YES